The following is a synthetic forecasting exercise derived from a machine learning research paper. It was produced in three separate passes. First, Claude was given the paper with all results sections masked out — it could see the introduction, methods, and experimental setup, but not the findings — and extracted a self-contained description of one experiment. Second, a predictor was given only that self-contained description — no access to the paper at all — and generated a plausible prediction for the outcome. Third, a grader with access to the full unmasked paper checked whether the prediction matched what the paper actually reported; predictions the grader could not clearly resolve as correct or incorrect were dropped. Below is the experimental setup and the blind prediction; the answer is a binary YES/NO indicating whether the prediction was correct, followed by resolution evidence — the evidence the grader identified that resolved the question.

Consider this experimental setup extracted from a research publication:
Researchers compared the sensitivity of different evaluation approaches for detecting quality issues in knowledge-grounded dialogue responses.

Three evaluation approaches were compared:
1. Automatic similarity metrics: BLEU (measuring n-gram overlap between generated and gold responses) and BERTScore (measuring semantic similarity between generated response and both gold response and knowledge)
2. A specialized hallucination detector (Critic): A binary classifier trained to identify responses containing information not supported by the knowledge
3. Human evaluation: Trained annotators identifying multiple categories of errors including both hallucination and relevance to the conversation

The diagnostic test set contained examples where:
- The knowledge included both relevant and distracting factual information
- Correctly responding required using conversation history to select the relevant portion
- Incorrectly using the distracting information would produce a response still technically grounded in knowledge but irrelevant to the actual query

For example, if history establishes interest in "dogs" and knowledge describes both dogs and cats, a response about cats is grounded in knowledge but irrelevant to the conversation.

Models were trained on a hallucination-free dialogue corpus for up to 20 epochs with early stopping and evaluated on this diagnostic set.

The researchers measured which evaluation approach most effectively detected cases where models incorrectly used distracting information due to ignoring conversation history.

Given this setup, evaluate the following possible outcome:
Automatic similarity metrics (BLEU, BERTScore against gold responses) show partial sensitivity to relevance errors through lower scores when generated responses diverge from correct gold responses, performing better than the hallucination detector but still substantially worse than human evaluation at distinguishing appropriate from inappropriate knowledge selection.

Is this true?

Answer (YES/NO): NO